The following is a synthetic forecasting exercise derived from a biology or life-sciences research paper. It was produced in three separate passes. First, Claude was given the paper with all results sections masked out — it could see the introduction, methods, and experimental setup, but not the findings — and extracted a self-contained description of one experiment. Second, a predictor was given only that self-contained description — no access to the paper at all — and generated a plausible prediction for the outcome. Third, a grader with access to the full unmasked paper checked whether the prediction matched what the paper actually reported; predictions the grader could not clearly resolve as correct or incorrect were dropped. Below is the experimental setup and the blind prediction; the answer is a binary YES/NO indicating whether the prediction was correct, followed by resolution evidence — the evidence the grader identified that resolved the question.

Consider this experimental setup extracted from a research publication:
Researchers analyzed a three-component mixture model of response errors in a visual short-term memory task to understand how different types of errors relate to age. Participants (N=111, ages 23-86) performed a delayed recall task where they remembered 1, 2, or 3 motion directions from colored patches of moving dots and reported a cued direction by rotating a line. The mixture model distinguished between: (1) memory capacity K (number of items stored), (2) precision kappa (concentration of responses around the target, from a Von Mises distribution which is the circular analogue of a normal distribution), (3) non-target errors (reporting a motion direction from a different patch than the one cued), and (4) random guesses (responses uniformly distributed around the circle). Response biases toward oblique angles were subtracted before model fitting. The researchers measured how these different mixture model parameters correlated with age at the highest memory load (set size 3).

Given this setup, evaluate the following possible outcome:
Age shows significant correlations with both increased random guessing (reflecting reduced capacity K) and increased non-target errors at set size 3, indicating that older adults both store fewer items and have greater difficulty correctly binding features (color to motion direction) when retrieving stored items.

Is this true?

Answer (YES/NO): YES